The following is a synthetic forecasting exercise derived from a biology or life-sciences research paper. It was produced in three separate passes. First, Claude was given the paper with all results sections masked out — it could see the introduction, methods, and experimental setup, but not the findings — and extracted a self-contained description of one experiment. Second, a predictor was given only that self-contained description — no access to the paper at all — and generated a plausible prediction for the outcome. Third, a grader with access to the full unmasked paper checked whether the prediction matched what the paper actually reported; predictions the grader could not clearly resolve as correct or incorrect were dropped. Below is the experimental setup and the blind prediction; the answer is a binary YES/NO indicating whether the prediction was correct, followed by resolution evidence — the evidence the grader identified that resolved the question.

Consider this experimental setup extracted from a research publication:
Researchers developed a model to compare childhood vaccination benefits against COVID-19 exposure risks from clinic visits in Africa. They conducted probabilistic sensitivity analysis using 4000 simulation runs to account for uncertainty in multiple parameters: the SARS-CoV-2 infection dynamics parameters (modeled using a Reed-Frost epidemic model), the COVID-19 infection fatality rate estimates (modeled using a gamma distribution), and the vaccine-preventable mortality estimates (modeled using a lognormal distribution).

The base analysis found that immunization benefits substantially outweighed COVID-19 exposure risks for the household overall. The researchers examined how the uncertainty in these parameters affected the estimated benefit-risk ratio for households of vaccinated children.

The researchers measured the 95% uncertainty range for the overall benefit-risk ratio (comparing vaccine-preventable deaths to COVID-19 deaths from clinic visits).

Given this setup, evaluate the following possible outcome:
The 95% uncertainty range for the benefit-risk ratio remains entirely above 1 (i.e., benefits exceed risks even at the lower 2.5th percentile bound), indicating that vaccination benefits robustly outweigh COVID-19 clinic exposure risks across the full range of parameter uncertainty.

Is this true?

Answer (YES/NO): YES